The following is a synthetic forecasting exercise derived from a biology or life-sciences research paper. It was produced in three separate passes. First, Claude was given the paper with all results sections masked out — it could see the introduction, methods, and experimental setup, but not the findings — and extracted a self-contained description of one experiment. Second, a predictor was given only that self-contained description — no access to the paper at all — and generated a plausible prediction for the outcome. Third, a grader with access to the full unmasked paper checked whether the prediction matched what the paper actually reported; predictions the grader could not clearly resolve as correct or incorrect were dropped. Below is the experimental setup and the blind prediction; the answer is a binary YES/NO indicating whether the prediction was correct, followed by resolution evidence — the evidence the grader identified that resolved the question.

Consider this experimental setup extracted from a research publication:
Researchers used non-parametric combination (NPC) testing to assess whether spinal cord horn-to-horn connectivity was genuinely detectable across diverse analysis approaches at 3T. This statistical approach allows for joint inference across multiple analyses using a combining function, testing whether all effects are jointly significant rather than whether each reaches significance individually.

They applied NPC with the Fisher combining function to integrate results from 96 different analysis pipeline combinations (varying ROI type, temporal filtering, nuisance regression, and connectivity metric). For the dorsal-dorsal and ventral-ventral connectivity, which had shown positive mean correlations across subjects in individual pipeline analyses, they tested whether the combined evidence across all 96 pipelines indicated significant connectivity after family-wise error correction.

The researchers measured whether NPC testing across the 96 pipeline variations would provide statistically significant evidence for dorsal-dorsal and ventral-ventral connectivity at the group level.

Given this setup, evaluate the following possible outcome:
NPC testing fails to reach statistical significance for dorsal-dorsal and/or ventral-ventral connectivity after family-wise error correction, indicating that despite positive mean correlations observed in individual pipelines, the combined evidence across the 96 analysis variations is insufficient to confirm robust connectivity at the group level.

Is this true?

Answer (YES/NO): NO